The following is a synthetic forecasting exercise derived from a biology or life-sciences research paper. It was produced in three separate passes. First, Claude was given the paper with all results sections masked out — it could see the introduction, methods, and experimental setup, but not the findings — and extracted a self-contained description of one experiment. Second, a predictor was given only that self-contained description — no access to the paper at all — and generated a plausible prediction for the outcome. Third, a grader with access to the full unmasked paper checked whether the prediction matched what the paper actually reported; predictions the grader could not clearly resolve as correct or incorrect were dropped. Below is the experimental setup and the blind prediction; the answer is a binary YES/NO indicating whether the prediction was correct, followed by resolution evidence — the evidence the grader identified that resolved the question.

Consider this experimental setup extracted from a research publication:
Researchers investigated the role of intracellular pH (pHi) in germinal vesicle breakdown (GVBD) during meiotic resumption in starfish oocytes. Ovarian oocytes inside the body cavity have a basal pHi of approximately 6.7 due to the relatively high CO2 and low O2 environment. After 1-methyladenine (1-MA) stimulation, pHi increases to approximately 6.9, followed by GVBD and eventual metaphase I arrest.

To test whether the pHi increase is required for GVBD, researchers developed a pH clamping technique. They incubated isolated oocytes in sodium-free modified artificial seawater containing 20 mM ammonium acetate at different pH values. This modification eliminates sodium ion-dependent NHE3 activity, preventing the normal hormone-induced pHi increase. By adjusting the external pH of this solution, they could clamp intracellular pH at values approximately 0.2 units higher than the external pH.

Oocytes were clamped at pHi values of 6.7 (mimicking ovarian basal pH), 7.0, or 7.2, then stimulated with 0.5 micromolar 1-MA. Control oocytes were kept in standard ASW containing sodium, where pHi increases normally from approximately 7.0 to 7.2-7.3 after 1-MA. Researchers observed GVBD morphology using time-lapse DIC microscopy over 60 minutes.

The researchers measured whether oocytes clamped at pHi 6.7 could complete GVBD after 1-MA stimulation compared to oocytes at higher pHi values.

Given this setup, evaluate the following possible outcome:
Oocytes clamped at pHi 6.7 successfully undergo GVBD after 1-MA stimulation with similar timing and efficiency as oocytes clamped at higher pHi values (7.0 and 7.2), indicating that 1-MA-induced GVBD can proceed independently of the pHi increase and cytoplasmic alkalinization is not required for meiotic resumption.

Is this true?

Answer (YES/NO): NO